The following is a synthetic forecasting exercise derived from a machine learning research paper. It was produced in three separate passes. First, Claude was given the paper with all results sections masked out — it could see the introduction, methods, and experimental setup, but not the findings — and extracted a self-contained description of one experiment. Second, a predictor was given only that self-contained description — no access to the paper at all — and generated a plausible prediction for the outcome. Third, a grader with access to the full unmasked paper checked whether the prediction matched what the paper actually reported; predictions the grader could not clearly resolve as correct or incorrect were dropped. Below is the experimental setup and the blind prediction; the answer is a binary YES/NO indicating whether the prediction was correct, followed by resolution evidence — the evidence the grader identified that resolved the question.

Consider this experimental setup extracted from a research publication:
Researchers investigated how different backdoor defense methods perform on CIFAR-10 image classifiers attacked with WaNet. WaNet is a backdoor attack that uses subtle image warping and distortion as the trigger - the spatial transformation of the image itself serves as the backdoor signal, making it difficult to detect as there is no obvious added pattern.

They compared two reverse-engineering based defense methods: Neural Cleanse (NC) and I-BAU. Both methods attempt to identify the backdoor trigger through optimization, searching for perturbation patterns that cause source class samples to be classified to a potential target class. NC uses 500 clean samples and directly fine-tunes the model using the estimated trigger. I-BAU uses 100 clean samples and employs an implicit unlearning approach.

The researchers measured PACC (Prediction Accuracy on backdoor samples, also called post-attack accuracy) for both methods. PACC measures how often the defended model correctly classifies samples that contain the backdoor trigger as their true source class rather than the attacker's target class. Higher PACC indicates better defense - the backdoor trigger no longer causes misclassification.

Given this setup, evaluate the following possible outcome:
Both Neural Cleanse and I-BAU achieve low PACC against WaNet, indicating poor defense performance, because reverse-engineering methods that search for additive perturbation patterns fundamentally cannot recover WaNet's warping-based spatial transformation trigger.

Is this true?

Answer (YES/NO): NO